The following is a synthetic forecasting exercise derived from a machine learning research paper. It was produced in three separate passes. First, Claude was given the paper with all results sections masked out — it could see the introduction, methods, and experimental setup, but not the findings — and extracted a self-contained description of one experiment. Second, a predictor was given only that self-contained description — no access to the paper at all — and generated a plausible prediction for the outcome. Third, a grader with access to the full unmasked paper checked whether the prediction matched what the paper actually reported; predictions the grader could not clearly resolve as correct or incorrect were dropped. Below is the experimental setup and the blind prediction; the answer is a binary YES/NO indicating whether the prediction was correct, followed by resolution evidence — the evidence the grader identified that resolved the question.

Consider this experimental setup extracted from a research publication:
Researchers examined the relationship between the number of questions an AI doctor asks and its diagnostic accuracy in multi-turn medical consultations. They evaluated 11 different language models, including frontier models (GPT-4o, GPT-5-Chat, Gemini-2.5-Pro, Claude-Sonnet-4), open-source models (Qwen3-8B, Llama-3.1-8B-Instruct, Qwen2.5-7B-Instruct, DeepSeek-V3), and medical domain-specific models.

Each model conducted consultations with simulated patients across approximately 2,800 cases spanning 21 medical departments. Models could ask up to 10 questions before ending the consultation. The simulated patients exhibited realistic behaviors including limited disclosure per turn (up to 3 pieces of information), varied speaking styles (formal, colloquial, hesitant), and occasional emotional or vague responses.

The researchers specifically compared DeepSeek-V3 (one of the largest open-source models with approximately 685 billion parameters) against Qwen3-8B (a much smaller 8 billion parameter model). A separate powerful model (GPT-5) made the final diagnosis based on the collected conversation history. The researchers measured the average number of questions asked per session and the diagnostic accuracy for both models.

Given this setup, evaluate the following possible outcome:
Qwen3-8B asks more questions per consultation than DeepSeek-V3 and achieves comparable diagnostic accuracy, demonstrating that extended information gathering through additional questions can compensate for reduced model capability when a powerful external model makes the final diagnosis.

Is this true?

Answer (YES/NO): NO